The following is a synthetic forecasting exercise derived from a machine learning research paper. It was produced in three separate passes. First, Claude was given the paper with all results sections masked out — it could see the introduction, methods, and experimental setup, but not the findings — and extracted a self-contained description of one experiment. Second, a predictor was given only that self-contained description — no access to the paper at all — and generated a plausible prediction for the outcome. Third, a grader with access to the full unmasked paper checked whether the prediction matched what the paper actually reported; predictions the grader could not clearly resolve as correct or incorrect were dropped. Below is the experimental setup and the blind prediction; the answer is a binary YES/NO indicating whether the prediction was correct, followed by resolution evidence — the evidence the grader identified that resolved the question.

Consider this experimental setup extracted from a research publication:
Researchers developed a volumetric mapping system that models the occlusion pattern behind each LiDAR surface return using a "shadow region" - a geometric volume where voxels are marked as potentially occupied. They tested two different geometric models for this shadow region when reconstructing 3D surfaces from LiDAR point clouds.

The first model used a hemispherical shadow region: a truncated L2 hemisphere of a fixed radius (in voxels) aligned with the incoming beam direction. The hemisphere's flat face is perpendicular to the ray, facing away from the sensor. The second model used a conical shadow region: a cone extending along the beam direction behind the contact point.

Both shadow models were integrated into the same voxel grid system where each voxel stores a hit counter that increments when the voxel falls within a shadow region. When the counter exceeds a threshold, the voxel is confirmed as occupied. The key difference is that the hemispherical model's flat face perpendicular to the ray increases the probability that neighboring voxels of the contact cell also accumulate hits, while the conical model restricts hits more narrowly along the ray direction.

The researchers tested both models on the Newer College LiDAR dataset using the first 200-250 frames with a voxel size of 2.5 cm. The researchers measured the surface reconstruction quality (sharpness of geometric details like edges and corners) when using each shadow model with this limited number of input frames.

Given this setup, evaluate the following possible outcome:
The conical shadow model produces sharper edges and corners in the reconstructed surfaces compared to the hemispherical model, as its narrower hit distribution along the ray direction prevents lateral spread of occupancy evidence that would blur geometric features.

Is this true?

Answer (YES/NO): NO